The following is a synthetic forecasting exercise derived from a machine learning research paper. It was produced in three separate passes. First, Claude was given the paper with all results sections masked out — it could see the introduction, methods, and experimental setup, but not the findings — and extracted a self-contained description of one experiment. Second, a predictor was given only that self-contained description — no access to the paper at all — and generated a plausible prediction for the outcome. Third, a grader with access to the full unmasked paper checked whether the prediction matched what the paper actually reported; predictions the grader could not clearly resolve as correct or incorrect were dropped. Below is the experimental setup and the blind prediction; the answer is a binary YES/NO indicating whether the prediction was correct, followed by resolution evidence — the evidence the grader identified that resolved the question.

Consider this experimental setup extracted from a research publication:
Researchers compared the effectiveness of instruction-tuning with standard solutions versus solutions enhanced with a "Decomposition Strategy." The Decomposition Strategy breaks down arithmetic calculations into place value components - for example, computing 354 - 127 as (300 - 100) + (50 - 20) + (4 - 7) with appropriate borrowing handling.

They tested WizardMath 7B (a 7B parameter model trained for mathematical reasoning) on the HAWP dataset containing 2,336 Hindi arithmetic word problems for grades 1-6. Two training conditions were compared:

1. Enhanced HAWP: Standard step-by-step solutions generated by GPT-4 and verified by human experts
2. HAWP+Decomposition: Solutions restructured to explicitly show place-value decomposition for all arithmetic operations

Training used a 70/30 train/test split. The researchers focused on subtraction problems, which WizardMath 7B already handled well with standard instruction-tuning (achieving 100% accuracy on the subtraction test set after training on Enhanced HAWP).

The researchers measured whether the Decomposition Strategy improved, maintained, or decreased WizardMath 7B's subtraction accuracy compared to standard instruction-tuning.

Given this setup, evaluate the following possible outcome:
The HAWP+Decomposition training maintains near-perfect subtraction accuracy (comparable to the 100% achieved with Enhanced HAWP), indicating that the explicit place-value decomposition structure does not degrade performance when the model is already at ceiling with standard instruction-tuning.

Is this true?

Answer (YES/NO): YES